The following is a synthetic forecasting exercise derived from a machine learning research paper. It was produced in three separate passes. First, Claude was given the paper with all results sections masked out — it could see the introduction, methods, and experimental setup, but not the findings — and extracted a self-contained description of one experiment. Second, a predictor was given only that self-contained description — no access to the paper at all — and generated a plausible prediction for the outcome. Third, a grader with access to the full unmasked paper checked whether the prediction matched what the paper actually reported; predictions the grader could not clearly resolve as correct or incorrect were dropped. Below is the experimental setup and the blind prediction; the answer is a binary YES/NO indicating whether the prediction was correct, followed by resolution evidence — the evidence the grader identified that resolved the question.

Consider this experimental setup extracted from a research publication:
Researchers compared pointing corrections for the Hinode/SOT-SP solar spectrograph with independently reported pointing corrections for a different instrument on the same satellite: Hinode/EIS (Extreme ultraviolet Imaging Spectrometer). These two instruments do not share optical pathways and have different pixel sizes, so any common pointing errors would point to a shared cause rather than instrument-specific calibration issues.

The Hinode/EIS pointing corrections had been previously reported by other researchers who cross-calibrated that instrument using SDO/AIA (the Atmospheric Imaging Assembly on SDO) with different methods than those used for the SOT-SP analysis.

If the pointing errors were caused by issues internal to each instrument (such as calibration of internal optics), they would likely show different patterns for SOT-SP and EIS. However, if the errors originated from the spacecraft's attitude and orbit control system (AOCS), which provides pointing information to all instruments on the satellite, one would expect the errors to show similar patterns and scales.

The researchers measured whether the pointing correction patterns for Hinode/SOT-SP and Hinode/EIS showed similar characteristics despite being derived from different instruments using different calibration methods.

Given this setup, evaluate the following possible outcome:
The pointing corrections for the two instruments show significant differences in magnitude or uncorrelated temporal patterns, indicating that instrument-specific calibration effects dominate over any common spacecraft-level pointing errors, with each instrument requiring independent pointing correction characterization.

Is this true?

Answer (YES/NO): NO